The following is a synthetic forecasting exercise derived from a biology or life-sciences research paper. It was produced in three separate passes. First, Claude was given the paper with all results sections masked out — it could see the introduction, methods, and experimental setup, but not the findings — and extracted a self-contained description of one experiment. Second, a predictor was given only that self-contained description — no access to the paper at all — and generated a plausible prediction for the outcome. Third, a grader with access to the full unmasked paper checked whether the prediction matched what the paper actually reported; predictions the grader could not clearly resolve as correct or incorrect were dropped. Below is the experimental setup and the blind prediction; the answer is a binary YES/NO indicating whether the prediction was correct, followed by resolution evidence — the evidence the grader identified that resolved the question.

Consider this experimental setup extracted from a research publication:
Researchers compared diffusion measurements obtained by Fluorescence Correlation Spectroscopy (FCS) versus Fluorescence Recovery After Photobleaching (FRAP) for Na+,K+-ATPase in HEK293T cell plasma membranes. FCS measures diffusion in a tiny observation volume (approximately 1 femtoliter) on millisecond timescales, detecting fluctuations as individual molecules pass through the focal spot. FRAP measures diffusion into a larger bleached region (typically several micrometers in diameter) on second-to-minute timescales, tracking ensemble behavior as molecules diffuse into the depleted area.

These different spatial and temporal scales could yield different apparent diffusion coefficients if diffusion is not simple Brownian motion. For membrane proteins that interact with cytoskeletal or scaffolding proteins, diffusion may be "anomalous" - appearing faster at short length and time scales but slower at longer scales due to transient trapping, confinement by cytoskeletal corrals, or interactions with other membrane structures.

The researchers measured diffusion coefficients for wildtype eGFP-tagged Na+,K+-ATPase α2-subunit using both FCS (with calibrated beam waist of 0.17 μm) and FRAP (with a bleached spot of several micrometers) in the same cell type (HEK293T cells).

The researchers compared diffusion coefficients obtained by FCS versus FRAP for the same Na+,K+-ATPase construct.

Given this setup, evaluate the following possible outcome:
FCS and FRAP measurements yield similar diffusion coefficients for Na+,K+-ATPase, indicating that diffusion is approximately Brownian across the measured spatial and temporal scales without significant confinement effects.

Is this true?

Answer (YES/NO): NO